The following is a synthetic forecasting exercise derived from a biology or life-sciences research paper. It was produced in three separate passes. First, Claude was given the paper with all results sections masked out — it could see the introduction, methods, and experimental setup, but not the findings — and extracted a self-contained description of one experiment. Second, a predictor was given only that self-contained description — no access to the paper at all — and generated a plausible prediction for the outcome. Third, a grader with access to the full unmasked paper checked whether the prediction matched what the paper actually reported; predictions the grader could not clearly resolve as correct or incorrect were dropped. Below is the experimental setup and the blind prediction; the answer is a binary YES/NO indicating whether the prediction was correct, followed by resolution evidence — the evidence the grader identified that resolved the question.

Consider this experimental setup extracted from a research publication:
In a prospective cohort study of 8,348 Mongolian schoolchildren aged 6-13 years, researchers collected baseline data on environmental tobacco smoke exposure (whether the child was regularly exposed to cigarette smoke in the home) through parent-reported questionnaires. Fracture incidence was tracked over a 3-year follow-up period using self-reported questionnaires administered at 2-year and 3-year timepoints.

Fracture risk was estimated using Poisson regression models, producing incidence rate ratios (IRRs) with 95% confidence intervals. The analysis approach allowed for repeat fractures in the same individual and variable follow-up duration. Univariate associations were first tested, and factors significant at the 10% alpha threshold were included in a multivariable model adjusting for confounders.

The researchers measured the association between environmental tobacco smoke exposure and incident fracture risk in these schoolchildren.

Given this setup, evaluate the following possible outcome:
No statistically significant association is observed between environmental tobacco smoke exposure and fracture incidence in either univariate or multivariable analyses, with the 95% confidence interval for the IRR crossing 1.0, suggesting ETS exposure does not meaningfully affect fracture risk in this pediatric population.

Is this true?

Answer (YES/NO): YES